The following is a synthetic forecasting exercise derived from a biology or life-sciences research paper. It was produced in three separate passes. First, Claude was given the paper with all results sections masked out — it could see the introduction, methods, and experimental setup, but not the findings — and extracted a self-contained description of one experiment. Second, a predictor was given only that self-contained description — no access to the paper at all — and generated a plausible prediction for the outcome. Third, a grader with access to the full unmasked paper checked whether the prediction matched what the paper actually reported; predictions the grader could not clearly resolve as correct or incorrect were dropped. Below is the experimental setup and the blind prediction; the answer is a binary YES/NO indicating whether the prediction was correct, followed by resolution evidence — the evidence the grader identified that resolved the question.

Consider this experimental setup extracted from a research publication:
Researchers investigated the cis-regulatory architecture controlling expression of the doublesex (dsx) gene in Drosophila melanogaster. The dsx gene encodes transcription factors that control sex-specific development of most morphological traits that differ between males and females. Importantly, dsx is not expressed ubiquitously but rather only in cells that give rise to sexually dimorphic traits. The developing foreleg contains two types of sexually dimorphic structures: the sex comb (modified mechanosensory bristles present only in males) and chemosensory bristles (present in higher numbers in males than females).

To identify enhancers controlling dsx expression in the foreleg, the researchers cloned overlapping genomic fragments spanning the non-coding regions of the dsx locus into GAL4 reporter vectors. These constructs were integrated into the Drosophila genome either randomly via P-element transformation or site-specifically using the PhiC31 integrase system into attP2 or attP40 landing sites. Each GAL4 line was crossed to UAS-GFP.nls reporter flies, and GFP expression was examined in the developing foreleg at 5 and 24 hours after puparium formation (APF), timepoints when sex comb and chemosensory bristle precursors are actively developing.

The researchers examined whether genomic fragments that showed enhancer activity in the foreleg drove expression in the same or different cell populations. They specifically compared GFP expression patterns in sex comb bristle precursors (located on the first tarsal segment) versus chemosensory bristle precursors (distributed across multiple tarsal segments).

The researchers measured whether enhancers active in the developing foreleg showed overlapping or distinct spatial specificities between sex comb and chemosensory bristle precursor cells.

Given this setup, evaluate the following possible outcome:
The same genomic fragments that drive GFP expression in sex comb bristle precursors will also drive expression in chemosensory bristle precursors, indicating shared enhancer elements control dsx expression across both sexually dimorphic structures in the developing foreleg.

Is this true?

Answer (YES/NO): NO